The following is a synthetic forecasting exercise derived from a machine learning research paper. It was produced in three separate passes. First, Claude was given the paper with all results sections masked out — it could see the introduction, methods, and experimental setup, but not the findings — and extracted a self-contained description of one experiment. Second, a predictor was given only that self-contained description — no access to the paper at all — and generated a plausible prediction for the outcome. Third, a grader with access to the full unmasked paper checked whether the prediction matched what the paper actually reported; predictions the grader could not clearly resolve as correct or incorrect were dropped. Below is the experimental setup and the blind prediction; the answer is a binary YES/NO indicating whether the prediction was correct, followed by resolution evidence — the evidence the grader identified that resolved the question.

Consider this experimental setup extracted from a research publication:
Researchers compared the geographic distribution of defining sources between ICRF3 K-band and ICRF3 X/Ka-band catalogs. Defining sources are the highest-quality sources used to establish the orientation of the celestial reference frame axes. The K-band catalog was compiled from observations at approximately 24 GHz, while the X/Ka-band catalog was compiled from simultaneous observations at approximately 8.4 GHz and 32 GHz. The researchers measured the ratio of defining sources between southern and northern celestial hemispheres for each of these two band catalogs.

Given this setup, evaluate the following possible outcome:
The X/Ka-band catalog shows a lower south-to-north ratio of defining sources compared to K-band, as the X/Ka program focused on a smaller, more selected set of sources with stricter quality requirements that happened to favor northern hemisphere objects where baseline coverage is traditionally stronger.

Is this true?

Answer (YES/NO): NO